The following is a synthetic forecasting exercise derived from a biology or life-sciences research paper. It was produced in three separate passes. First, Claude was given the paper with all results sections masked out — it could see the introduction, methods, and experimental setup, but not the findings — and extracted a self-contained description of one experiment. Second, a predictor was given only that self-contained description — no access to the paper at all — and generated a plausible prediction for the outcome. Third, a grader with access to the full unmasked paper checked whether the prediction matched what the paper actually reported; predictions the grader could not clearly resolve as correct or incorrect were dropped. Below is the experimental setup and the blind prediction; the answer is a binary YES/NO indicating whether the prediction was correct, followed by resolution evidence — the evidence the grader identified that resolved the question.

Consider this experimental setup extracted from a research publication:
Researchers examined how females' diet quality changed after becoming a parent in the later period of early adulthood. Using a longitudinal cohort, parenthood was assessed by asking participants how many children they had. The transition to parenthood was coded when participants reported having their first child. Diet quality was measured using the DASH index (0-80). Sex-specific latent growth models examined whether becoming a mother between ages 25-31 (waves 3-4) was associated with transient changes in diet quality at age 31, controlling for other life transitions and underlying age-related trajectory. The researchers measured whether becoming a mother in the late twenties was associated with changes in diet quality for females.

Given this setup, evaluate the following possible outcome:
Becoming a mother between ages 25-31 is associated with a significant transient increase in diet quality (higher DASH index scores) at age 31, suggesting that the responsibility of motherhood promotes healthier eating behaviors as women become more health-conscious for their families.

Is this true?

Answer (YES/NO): YES